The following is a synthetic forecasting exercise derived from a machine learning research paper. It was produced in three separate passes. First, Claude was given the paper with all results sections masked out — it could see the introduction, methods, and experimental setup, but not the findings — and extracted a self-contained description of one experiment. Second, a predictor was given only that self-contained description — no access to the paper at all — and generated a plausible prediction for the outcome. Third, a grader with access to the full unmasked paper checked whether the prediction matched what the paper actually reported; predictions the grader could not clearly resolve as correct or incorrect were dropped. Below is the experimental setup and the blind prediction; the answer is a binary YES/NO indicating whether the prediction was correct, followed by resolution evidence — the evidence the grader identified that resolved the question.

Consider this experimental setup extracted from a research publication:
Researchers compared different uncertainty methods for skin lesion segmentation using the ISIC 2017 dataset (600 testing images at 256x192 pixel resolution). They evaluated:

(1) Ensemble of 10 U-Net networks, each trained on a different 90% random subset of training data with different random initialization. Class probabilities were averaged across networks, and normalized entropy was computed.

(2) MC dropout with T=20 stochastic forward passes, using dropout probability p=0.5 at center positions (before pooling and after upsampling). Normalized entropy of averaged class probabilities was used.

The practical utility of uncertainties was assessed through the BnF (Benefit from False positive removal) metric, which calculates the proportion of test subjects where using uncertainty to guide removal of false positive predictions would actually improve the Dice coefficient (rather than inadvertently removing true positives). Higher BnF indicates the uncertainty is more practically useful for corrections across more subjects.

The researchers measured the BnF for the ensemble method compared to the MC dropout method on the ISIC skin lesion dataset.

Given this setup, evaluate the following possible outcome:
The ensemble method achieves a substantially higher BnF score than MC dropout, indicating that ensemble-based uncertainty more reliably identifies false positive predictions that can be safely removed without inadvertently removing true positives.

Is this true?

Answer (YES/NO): YES